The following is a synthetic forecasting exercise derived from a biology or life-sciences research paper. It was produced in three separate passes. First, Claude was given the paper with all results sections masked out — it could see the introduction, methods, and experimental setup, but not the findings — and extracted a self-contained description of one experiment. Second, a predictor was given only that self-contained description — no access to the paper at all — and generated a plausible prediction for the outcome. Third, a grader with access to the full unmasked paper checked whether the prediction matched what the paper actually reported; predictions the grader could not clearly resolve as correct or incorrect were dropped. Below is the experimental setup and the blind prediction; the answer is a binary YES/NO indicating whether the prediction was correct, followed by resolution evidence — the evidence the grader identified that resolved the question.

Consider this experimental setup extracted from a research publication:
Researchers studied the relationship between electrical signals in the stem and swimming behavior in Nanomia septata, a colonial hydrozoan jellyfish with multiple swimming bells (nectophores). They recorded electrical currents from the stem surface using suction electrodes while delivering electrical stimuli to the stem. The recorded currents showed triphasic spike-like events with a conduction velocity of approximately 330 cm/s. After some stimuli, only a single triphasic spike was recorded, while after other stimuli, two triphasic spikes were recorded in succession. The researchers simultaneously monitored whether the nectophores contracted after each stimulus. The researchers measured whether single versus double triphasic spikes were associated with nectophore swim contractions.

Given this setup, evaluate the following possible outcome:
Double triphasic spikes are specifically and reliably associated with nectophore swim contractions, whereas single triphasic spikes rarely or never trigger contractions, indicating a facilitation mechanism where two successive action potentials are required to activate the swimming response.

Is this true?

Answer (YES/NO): YES